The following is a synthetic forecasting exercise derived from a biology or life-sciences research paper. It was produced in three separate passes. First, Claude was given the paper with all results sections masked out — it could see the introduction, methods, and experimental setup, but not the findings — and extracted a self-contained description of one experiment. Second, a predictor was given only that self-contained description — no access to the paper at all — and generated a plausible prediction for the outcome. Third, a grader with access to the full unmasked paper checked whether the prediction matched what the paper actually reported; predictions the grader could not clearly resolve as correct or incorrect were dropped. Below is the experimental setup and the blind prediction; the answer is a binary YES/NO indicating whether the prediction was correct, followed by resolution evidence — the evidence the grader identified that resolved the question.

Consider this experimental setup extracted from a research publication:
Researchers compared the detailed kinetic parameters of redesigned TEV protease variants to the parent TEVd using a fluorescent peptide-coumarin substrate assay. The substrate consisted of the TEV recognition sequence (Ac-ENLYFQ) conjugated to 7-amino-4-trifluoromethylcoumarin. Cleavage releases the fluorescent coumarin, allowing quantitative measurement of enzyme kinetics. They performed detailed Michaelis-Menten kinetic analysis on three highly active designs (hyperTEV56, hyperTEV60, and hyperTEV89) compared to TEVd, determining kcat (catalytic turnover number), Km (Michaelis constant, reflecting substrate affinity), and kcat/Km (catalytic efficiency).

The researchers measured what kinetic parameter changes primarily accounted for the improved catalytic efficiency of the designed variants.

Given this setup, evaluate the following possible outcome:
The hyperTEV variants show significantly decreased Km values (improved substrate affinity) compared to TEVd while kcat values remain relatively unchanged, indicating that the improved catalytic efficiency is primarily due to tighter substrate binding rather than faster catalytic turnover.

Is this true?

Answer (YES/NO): NO